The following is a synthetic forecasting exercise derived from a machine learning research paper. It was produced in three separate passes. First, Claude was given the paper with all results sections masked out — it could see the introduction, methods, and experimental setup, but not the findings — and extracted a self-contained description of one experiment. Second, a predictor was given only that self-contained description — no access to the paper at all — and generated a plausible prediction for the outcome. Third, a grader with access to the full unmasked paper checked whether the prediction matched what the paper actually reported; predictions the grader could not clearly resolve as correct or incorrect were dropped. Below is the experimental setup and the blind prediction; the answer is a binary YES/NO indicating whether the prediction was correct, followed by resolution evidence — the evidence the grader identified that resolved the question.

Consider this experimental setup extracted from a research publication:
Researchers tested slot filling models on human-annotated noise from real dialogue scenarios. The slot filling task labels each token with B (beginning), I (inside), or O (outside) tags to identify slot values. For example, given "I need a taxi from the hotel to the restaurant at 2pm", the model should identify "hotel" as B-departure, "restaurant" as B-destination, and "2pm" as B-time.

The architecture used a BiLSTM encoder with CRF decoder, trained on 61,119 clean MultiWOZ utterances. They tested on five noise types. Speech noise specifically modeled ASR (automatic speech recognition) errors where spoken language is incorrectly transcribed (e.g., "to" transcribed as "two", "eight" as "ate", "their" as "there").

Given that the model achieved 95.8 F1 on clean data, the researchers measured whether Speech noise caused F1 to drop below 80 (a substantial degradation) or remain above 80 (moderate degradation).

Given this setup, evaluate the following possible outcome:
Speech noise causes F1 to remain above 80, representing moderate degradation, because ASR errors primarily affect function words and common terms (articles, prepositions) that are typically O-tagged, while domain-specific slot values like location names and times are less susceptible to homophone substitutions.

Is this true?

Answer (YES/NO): YES